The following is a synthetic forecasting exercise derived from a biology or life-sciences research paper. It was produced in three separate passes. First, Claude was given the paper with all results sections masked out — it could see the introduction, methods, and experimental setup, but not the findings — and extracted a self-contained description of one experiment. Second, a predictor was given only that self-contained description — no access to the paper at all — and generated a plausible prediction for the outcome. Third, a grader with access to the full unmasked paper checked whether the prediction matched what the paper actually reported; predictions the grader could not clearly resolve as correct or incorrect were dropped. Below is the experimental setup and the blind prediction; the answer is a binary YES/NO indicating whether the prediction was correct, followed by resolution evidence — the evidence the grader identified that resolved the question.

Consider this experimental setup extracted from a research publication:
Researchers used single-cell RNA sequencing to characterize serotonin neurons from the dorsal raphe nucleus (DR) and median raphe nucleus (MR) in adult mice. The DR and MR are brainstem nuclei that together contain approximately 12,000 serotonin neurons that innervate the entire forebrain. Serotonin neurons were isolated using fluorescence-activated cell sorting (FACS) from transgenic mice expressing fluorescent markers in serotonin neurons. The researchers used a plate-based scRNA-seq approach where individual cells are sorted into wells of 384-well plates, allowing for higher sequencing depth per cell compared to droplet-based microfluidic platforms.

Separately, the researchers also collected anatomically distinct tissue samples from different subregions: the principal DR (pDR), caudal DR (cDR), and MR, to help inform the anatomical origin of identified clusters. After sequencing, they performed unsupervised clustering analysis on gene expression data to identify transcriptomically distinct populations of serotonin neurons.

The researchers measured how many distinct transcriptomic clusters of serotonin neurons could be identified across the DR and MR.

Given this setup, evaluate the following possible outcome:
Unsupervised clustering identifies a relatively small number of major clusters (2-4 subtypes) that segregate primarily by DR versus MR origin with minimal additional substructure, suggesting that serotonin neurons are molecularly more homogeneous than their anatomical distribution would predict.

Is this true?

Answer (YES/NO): NO